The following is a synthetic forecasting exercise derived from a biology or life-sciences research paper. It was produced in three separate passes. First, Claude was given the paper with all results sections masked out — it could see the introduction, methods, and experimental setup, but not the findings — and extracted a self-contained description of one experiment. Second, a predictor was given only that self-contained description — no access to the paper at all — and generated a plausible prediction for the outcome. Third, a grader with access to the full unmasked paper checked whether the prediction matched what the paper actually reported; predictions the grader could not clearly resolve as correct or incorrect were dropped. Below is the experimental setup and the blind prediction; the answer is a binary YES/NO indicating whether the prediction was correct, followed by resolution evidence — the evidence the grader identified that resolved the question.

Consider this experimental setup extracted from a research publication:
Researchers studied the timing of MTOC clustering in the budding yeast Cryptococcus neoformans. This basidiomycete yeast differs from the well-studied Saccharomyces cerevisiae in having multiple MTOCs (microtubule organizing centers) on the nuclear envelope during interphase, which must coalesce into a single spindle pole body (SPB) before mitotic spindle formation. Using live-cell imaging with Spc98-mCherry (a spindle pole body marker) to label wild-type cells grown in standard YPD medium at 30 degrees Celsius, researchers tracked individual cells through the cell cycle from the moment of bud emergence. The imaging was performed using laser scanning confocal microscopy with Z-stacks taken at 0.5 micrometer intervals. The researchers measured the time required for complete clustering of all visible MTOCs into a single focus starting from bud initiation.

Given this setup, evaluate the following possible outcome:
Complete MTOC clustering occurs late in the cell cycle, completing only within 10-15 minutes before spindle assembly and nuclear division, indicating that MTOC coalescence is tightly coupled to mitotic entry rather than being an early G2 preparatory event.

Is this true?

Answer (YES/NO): NO